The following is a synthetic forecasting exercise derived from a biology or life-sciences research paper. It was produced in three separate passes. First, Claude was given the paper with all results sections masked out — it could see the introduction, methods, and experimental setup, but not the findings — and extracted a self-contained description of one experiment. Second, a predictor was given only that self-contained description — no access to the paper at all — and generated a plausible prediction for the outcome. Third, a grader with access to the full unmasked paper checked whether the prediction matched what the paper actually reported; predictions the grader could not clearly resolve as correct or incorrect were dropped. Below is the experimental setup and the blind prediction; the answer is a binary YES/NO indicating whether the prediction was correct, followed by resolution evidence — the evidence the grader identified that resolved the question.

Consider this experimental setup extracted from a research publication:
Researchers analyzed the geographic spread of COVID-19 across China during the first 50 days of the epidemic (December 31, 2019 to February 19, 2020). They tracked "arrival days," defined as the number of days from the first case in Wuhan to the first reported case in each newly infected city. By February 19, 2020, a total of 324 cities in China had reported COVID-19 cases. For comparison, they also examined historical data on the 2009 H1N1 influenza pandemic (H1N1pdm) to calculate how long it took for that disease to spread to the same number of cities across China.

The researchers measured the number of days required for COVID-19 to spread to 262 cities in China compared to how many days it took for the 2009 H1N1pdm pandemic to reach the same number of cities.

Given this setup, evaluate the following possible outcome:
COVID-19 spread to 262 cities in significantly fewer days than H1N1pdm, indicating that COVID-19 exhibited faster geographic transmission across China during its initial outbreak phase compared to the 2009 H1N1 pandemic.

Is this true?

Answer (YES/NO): YES